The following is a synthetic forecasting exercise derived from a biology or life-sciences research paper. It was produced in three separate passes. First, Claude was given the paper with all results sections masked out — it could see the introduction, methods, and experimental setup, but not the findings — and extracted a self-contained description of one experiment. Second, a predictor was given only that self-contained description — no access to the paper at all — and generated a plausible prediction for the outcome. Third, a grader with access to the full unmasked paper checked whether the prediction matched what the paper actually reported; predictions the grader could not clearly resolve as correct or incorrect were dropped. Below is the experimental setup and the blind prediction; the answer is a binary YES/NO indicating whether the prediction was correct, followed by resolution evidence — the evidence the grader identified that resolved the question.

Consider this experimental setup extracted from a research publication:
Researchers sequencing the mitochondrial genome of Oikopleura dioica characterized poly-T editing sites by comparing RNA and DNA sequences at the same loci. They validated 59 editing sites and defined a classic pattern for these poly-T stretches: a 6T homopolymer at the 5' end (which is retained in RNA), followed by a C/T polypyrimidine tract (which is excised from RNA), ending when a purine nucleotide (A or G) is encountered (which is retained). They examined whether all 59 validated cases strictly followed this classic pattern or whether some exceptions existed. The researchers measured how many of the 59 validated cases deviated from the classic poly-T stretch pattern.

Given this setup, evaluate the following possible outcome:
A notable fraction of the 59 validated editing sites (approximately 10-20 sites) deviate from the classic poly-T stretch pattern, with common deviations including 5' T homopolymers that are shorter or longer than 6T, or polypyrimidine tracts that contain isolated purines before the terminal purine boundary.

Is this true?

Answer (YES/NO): NO